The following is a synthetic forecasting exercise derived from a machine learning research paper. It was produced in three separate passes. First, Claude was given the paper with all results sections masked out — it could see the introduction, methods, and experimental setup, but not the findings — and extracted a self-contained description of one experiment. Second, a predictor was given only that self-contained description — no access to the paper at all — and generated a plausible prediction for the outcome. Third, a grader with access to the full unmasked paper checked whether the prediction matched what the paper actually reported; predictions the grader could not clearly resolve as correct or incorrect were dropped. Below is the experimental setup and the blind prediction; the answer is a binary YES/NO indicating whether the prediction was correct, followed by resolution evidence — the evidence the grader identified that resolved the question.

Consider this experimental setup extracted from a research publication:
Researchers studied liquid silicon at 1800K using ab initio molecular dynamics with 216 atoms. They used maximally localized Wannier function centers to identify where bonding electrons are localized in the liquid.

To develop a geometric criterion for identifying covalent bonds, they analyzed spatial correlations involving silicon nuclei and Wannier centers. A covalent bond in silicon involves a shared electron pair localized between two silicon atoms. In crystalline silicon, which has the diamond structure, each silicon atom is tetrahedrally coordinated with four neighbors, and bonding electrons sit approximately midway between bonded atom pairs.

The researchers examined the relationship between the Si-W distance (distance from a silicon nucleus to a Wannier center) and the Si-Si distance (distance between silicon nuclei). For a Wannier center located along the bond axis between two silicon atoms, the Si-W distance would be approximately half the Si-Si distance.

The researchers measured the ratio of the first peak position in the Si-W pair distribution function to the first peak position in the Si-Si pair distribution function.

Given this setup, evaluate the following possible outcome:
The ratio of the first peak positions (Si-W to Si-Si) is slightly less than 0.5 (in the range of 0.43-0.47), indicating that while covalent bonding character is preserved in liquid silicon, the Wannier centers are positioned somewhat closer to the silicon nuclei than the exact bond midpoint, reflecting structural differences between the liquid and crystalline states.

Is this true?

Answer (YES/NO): NO